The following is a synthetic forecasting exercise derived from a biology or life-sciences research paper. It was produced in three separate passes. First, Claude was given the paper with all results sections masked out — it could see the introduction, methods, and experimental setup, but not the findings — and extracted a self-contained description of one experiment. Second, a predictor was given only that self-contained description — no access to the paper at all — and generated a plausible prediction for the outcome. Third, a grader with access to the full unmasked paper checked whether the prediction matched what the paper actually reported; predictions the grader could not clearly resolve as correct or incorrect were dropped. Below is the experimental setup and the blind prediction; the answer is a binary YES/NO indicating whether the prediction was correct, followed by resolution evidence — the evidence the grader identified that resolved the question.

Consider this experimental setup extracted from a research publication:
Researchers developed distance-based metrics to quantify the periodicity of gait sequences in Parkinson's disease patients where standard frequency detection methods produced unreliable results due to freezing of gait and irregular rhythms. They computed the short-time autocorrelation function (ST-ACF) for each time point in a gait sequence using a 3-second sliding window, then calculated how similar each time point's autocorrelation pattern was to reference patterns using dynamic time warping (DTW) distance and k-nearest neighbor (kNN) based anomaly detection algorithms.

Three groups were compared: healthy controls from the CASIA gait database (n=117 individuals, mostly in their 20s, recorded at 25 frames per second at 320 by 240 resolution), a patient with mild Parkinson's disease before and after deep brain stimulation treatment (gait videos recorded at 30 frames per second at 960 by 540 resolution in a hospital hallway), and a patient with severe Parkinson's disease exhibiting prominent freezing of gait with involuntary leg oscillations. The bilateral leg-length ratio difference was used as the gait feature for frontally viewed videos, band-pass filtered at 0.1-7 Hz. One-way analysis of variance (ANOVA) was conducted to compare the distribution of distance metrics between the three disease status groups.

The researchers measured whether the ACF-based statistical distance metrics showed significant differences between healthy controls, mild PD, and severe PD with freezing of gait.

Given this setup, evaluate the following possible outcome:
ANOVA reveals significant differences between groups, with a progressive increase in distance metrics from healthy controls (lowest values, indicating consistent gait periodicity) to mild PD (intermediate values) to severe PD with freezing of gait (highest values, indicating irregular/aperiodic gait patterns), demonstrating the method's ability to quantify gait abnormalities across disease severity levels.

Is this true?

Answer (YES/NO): YES